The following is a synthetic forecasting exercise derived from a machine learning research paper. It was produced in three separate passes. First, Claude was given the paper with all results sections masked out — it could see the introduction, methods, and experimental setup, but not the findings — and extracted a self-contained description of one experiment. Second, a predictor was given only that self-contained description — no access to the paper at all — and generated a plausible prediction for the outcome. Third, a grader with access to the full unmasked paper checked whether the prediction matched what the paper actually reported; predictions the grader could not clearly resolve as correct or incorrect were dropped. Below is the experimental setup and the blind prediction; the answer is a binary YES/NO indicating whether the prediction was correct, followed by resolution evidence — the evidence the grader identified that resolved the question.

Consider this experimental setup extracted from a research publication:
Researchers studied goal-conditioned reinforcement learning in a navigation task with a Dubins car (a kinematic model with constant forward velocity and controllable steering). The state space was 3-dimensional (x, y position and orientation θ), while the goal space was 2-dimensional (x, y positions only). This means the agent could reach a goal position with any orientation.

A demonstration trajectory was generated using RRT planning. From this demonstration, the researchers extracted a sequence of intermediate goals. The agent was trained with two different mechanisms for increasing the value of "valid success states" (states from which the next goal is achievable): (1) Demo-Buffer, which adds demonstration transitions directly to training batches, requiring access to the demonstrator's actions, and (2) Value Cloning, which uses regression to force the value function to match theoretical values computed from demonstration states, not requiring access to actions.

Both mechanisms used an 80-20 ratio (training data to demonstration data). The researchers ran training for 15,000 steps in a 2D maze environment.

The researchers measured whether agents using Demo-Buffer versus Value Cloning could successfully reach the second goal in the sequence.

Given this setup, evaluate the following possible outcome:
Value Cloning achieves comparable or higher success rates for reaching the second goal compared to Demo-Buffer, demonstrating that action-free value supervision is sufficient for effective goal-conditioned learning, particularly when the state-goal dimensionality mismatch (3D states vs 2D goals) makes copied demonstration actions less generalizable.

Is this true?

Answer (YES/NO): NO